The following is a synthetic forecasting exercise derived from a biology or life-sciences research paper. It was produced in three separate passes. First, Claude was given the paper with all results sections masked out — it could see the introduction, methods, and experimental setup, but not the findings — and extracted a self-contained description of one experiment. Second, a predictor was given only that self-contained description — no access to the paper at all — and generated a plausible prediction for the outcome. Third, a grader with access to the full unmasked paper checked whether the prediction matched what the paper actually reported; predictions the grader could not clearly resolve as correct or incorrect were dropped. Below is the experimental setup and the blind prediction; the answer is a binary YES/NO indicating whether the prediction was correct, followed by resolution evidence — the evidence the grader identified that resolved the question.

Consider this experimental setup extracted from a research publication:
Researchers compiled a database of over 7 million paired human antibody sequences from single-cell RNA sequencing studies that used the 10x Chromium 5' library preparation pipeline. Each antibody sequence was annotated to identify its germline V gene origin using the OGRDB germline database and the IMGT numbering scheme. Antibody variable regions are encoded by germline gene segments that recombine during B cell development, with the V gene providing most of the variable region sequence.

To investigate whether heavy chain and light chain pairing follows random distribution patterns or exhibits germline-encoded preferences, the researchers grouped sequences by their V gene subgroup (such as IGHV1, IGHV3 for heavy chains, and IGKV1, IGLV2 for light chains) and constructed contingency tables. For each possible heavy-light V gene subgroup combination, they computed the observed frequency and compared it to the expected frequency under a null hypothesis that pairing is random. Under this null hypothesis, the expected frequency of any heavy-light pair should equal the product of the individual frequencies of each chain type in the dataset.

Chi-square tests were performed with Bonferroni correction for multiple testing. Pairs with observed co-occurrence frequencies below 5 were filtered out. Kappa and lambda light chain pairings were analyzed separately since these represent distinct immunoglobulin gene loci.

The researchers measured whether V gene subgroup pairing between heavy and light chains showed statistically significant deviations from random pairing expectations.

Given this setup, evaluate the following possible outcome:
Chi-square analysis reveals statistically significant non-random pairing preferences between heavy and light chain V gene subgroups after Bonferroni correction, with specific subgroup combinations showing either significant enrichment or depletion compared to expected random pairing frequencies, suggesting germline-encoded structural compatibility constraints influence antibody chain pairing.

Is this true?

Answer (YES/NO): YES